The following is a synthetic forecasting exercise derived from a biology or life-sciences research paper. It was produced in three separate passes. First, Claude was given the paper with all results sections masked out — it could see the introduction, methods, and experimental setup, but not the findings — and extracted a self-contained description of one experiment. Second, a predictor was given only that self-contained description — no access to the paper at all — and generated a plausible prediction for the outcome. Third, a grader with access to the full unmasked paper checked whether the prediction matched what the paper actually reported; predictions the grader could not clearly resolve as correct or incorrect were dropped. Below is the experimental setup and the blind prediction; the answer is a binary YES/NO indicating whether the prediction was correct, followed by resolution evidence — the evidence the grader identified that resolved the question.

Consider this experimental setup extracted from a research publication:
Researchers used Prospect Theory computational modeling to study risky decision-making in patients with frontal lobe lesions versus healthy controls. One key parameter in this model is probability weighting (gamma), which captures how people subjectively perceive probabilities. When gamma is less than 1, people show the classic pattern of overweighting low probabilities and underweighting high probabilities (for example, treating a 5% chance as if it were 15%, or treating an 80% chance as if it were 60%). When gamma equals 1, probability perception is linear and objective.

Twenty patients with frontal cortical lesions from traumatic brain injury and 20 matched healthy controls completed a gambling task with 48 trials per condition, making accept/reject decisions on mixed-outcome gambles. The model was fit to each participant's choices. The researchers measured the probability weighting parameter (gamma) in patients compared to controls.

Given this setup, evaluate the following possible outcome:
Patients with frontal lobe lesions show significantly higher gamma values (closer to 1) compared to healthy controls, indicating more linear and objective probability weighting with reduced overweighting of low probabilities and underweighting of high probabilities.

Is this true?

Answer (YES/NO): YES